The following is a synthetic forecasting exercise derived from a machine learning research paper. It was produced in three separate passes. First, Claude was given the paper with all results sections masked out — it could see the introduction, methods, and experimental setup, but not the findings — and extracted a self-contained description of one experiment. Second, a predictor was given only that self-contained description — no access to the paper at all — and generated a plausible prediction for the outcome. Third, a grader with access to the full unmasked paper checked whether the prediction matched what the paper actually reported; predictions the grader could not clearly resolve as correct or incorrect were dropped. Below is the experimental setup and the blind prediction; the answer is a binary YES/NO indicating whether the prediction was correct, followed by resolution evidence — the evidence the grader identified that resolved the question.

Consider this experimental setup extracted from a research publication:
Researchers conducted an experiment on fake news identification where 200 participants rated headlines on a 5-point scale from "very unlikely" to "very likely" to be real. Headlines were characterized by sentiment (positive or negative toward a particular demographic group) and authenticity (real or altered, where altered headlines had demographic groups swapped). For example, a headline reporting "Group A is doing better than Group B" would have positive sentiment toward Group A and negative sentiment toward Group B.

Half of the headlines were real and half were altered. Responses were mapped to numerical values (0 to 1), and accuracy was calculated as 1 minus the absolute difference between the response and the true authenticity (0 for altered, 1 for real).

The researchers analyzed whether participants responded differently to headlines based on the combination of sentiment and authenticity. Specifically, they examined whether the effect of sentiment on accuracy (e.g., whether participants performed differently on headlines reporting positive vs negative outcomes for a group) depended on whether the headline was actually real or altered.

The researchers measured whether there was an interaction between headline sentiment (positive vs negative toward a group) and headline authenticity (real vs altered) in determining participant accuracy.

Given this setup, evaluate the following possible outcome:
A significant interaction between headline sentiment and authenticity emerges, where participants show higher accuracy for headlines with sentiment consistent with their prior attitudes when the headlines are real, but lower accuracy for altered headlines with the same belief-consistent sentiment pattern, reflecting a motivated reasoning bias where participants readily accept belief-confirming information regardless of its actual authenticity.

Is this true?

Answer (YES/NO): YES